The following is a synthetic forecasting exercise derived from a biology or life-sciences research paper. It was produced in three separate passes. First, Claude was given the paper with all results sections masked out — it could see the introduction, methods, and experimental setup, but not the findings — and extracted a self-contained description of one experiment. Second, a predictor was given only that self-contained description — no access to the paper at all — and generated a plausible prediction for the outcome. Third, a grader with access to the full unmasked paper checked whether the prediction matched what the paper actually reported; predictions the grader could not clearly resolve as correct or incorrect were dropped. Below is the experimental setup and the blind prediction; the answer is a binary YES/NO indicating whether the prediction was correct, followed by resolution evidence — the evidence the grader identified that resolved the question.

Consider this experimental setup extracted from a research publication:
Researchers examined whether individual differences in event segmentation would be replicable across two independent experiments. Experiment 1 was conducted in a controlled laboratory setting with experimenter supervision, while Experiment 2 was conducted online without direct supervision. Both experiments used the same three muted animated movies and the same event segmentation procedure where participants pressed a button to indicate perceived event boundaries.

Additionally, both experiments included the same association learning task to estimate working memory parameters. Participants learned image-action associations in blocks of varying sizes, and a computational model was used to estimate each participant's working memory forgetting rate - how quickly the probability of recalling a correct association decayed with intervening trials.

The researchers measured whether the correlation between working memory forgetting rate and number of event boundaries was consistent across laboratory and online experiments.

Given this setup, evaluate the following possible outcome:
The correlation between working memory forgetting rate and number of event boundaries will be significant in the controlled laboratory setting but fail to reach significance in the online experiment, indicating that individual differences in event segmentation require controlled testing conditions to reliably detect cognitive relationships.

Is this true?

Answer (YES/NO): NO